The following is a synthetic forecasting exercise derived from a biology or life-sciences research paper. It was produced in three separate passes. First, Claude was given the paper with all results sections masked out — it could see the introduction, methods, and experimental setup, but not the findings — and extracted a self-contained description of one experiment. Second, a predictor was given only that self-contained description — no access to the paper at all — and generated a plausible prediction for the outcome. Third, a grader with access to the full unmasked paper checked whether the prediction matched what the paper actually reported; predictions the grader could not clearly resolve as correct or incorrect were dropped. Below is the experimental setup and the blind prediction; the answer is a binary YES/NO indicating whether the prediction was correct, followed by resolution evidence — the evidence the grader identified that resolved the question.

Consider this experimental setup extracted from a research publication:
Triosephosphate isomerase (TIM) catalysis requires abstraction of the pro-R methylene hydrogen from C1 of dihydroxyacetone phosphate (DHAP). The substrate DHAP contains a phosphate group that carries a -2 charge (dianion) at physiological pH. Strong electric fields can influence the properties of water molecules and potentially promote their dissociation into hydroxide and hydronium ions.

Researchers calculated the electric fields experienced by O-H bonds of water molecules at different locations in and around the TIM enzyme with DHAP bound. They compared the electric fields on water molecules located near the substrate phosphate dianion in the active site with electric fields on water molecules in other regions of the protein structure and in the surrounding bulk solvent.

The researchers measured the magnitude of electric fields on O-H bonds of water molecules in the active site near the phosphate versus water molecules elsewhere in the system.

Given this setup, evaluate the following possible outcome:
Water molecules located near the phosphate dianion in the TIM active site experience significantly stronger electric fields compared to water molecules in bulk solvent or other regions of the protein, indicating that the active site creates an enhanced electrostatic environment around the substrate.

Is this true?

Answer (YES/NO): YES